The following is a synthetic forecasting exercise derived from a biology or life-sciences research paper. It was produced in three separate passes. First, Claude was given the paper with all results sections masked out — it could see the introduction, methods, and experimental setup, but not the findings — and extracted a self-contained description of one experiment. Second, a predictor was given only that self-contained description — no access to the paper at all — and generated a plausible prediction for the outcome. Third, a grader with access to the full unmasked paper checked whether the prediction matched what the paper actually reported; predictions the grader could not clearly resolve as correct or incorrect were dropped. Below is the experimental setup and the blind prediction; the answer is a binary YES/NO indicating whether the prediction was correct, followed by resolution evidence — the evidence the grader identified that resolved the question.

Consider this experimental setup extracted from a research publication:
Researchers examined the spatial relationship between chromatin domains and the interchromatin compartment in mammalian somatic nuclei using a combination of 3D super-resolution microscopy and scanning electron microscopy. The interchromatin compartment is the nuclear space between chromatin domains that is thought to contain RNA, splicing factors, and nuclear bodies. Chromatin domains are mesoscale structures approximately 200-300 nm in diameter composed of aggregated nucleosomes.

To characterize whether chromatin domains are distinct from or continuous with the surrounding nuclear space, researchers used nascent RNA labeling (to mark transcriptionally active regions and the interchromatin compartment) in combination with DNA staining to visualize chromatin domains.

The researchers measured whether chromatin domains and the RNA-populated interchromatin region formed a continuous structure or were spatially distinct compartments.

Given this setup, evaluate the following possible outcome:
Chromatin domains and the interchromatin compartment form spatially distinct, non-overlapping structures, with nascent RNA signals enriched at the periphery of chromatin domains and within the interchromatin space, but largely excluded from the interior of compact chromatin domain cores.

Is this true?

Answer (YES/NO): YES